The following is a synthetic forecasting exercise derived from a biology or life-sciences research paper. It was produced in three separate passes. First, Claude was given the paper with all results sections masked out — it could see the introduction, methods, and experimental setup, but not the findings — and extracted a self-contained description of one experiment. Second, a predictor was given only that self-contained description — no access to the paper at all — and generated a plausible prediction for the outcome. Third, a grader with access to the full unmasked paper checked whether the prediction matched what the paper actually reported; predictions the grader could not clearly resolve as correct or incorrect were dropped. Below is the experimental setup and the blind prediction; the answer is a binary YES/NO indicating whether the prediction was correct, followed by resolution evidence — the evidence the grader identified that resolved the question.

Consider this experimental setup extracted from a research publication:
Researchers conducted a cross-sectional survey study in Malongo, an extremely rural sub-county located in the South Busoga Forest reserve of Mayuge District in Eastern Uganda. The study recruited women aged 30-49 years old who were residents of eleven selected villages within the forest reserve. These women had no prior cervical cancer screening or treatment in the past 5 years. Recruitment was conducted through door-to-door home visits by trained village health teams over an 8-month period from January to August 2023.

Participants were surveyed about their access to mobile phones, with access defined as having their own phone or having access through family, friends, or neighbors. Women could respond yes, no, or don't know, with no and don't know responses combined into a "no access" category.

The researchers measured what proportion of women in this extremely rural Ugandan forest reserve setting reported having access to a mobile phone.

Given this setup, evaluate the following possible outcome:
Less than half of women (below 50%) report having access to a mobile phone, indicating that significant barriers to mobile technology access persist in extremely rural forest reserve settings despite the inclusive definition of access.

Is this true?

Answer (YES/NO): NO